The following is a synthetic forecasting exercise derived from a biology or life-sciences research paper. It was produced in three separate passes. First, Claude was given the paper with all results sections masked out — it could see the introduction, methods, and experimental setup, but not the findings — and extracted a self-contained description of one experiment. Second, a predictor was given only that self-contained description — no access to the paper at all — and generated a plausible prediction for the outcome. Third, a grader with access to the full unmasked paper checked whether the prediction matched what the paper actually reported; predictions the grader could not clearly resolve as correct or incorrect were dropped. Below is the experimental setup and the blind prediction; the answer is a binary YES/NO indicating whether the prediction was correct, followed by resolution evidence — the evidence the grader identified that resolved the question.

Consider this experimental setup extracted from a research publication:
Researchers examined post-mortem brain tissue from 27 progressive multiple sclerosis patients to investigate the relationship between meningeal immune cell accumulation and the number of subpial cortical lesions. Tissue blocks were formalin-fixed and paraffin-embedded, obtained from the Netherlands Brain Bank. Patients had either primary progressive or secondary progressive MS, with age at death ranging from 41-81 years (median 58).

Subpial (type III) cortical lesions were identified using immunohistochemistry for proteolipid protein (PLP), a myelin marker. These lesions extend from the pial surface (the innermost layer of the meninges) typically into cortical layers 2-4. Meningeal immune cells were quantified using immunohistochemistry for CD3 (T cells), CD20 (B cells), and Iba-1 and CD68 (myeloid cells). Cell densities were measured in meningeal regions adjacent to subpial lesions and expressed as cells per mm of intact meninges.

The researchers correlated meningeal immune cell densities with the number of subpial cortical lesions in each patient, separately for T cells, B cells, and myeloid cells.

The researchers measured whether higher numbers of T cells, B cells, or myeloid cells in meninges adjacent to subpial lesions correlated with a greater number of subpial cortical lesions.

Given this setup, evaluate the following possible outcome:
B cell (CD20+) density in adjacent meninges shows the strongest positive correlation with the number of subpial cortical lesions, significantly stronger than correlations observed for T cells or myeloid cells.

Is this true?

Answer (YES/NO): NO